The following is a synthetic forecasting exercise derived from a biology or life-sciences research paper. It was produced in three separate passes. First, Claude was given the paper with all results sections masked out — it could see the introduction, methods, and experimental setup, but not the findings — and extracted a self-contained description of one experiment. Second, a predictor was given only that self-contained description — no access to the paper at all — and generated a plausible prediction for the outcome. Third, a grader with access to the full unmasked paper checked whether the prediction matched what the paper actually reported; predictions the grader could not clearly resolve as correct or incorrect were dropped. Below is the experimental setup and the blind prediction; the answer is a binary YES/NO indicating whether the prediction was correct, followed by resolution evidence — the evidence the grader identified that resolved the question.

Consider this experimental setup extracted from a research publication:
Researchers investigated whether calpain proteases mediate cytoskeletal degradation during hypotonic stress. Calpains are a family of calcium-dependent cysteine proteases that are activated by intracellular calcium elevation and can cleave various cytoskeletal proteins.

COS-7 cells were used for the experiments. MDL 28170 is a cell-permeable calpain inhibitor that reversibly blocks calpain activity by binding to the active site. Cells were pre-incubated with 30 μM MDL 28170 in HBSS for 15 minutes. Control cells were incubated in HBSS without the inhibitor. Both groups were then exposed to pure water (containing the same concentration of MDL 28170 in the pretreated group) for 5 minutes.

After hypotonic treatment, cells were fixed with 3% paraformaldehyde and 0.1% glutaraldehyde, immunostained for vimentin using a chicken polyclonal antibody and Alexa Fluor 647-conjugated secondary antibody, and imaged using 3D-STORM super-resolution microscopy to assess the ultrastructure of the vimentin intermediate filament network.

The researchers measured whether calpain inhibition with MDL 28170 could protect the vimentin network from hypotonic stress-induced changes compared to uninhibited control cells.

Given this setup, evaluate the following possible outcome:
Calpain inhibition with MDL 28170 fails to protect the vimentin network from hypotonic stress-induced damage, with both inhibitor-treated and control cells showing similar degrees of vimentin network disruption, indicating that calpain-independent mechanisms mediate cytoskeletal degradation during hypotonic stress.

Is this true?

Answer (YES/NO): NO